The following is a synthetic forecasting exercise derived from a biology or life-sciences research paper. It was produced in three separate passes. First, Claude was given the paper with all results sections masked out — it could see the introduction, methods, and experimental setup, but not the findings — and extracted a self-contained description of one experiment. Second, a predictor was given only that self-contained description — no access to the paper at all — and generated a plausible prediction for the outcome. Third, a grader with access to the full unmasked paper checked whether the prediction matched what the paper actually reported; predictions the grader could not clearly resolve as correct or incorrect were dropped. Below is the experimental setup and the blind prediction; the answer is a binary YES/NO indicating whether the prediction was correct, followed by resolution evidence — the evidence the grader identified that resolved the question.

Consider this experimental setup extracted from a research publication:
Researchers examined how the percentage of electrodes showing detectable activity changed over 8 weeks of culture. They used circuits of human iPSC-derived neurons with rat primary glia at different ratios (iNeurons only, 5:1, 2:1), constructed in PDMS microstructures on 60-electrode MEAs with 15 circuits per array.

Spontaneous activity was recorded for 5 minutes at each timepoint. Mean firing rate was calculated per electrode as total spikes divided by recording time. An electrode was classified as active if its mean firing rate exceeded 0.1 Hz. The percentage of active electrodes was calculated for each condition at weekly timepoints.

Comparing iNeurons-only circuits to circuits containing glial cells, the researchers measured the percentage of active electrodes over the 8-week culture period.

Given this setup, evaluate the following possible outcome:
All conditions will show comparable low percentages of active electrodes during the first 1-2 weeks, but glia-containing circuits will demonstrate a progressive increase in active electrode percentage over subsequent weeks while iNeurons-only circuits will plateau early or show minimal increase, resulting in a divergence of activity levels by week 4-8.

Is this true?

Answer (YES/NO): NO